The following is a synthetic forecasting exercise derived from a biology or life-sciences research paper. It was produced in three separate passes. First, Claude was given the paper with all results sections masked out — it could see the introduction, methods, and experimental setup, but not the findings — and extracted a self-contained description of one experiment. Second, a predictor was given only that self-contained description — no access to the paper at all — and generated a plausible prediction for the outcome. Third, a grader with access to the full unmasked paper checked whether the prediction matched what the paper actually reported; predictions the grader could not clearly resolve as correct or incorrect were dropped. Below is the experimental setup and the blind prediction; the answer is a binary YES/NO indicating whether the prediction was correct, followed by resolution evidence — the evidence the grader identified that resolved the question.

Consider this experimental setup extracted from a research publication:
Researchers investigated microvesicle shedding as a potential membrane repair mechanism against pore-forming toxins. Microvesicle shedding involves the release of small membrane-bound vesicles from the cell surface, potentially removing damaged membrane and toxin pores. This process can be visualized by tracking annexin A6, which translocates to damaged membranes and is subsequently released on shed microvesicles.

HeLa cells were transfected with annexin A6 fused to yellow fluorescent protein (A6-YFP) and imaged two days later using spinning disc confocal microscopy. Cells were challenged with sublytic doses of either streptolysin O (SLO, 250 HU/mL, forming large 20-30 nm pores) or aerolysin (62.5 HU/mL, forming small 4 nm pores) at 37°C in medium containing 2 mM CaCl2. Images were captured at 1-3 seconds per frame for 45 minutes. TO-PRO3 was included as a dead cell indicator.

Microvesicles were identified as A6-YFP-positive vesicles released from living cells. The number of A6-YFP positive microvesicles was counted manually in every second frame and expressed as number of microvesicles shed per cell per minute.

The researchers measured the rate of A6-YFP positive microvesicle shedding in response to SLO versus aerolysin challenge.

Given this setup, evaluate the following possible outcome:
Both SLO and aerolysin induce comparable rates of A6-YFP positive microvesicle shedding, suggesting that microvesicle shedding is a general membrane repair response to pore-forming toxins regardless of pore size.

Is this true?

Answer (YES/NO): NO